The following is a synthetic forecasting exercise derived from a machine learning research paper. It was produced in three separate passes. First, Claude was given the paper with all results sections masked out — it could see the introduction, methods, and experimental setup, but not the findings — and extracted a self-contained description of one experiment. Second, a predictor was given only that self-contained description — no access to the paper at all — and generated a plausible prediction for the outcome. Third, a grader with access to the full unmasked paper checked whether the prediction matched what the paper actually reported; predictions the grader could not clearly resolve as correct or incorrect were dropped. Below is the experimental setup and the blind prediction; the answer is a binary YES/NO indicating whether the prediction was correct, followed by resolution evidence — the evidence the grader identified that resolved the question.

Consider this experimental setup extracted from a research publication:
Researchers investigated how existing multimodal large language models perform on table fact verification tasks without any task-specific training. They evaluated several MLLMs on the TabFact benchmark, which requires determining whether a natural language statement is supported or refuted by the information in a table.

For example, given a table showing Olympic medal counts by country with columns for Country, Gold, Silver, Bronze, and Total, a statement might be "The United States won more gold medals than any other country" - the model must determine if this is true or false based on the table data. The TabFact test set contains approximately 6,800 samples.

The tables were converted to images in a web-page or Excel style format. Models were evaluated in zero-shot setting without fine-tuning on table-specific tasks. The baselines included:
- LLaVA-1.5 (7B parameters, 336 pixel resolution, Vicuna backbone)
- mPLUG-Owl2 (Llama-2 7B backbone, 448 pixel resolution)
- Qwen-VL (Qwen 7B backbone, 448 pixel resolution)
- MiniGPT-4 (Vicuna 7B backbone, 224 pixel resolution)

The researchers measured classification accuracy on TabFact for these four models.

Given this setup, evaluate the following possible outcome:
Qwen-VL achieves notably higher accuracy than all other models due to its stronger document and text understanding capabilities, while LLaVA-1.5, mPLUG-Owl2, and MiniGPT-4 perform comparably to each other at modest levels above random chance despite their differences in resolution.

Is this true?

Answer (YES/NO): NO